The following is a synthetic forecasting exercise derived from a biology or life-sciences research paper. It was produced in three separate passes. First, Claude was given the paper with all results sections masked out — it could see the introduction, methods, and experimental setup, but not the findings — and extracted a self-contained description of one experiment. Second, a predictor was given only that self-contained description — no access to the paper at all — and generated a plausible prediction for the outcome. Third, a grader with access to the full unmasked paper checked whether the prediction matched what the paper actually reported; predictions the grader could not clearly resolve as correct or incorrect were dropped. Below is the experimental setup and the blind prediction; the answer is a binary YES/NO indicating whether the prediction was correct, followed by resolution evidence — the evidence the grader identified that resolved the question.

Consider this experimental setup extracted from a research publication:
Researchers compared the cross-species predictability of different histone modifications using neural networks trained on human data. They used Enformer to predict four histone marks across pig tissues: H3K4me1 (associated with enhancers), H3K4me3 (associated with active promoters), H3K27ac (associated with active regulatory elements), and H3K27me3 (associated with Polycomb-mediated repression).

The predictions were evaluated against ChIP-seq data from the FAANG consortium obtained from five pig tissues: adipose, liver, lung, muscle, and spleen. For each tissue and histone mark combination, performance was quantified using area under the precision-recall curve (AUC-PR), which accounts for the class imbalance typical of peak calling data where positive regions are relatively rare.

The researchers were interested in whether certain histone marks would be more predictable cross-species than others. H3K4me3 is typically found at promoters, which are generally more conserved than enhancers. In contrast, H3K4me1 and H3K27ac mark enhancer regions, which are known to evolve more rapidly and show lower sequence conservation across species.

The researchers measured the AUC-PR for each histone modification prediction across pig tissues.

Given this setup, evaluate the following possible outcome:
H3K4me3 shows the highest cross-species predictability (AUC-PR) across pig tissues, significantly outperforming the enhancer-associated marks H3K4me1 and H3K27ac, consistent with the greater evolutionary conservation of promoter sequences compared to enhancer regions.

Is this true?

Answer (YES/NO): NO